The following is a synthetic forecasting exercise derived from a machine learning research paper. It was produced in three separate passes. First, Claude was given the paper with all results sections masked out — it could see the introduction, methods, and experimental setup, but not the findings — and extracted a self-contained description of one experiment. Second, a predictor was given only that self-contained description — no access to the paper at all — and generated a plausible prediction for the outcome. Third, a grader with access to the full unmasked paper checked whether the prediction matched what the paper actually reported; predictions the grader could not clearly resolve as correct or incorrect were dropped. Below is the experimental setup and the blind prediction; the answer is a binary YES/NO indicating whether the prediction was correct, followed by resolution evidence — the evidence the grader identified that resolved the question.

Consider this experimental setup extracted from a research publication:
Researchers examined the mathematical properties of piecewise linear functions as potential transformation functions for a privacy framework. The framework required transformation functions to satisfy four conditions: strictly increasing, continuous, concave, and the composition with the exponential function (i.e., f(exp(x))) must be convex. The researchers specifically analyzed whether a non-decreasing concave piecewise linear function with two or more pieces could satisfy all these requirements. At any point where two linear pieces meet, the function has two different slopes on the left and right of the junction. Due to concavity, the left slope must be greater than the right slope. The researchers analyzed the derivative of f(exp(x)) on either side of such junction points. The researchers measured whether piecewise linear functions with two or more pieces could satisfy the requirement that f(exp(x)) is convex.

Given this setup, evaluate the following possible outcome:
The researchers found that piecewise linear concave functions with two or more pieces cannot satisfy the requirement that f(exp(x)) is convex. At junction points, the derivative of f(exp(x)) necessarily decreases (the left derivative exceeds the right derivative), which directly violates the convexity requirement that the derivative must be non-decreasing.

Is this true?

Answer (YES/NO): YES